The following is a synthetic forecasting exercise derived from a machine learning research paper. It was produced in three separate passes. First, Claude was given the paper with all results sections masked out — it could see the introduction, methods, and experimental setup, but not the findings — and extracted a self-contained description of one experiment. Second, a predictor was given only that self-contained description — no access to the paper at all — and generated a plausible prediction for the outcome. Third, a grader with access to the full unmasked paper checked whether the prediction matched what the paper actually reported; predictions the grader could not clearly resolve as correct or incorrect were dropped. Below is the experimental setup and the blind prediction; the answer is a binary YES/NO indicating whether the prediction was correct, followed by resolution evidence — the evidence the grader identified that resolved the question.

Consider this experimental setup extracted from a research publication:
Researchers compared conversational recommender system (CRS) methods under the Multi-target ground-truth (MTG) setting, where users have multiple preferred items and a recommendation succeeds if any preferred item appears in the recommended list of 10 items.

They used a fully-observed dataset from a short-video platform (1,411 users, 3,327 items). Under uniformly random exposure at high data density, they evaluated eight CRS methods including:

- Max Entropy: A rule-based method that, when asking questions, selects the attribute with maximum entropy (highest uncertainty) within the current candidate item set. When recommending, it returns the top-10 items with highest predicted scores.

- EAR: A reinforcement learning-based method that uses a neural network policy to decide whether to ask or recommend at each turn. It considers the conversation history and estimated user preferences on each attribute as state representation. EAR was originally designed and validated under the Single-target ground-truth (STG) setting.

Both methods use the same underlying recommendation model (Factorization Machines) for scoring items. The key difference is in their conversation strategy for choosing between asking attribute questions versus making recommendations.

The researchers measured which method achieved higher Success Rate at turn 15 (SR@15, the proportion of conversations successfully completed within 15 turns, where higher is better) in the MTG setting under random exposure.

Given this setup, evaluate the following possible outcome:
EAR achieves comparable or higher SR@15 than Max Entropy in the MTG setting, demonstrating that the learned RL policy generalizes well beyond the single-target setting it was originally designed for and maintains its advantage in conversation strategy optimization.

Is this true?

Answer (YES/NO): NO